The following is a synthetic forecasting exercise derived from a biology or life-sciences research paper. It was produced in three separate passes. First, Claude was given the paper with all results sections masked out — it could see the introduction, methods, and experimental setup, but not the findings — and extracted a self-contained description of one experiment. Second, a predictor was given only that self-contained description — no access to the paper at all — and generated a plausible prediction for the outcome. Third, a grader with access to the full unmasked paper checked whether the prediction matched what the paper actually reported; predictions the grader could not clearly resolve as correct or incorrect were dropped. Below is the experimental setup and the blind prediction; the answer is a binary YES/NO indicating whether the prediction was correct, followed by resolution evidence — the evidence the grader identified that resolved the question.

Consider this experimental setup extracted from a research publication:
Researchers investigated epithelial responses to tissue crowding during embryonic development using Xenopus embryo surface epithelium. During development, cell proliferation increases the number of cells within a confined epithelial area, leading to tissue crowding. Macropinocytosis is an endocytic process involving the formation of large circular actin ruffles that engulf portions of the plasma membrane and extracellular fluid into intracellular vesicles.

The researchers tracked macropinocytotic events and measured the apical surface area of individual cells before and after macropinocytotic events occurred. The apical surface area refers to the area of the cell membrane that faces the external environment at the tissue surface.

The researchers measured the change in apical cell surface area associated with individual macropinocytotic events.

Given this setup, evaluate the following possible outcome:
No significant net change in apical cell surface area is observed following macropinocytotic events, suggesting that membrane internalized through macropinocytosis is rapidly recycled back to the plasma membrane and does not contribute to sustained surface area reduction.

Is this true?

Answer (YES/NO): NO